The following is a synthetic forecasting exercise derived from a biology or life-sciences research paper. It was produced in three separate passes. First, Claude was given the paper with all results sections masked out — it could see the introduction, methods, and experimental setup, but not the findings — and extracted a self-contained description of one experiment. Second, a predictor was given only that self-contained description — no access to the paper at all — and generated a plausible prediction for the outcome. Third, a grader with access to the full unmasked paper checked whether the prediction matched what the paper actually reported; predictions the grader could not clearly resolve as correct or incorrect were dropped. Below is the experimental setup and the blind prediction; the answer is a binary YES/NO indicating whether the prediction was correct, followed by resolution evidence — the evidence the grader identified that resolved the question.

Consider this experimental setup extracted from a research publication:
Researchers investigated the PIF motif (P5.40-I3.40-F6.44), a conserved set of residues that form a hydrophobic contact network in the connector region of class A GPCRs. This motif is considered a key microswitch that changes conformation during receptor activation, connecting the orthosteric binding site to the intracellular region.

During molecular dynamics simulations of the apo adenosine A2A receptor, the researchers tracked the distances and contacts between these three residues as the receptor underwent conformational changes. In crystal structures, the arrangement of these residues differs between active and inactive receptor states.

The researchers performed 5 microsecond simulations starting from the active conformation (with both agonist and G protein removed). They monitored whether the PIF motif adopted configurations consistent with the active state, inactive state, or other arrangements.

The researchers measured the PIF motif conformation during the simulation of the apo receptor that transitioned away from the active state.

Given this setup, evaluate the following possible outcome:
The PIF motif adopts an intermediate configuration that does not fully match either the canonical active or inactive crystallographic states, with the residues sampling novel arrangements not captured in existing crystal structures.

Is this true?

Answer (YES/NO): YES